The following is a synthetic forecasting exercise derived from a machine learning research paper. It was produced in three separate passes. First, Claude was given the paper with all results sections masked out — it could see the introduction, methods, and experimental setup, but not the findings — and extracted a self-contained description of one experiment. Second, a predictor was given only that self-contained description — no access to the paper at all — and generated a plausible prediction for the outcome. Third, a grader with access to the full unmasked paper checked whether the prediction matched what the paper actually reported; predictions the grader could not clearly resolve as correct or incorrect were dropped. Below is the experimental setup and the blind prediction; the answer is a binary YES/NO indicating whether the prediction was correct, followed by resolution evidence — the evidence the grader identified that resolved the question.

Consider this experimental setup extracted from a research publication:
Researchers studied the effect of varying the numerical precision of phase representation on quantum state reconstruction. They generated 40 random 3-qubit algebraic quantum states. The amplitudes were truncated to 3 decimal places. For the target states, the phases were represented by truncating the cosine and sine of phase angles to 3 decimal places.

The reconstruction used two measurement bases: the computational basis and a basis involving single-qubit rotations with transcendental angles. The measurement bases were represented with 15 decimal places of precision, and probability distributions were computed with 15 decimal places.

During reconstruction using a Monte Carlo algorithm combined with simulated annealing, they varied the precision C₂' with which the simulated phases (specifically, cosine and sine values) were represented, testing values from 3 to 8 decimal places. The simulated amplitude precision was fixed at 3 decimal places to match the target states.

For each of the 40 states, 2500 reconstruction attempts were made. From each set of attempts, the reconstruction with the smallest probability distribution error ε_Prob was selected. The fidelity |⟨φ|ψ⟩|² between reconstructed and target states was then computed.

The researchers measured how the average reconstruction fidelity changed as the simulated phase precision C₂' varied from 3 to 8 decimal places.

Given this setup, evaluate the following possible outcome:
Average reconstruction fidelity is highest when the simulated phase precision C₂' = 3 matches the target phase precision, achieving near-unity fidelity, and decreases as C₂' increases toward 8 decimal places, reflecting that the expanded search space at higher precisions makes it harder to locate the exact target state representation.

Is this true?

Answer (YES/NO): NO